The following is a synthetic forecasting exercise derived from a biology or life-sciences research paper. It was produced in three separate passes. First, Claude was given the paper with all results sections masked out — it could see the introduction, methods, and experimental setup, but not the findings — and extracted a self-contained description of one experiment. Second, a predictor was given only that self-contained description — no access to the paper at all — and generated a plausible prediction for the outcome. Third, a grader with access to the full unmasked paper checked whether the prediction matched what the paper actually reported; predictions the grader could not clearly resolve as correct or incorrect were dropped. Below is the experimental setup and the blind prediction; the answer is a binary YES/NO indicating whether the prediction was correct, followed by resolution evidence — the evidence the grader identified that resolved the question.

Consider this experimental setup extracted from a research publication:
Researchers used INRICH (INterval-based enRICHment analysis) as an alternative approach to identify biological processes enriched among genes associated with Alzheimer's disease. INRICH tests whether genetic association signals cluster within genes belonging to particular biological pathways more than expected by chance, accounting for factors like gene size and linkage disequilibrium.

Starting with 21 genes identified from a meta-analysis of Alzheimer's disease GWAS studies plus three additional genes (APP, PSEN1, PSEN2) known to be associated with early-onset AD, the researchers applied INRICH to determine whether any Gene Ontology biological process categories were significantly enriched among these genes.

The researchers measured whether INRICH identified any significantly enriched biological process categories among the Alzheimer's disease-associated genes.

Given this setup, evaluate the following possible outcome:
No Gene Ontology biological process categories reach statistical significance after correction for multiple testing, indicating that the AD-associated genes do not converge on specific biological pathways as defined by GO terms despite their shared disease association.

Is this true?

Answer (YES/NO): YES